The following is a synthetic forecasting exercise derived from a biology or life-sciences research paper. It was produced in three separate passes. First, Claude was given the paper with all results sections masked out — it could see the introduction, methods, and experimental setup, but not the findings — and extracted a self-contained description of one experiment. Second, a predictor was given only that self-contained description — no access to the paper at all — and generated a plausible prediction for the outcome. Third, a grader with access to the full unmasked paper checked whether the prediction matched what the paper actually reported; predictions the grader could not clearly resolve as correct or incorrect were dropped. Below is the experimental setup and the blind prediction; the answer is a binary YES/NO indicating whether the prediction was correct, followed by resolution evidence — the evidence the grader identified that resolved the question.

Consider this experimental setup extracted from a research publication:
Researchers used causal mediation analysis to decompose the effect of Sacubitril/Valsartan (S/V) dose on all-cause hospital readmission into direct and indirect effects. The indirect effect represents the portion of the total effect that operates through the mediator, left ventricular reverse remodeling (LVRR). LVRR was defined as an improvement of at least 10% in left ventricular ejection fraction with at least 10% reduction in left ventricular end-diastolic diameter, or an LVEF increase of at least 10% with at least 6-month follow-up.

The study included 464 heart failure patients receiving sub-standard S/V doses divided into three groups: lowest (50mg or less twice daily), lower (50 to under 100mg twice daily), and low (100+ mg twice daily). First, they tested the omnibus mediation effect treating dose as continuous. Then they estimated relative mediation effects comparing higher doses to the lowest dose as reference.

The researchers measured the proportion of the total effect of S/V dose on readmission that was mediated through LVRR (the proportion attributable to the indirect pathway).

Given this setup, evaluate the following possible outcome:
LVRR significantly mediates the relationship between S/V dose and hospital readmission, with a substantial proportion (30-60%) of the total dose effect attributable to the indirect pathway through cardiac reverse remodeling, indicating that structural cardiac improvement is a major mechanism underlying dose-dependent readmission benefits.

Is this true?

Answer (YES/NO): NO